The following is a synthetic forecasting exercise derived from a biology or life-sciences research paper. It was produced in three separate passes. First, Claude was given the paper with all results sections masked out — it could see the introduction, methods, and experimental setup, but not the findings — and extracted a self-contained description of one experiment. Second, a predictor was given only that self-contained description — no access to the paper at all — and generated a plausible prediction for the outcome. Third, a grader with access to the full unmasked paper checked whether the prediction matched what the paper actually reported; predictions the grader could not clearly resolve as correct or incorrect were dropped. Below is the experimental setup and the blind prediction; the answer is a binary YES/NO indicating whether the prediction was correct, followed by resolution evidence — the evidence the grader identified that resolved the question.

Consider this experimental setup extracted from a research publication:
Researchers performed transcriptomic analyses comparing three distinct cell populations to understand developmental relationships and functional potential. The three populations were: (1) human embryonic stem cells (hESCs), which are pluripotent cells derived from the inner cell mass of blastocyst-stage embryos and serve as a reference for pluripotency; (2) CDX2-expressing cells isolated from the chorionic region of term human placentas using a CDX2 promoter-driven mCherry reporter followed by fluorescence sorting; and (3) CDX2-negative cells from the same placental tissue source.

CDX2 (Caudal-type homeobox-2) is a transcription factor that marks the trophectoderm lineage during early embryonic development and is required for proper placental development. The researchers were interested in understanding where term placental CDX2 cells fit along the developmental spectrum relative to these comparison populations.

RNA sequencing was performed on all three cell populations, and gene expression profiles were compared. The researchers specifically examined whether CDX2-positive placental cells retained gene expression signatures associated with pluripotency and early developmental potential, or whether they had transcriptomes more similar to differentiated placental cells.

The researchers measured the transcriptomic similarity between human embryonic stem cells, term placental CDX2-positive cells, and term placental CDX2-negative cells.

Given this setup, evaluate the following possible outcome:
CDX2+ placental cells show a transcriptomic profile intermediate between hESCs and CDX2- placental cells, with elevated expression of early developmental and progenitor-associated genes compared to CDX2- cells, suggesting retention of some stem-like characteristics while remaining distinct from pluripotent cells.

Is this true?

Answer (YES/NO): NO